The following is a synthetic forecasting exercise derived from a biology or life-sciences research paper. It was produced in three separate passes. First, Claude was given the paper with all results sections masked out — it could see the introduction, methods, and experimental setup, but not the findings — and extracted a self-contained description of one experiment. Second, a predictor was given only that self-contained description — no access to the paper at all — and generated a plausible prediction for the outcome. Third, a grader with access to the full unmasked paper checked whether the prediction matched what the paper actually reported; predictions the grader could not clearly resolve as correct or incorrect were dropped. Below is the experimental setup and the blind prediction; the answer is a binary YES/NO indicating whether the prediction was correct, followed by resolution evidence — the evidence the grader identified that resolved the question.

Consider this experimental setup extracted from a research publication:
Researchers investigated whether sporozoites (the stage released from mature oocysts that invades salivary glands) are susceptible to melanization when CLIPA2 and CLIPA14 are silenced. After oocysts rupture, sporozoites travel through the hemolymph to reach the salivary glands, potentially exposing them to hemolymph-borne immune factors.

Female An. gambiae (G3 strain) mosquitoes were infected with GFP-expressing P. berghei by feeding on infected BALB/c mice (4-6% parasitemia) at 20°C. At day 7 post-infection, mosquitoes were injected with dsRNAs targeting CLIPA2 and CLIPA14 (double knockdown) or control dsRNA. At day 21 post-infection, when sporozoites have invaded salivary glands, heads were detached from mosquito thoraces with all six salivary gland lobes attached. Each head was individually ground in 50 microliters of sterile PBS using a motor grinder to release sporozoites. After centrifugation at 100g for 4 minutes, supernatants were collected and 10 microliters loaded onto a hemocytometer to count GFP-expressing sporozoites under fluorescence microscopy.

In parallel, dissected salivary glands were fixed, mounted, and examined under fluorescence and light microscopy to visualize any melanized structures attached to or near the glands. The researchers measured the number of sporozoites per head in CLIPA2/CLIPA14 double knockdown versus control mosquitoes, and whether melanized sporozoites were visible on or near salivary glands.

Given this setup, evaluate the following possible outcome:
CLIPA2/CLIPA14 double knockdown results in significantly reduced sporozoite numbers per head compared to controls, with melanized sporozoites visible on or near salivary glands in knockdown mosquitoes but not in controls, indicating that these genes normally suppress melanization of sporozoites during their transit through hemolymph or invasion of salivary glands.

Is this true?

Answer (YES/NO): YES